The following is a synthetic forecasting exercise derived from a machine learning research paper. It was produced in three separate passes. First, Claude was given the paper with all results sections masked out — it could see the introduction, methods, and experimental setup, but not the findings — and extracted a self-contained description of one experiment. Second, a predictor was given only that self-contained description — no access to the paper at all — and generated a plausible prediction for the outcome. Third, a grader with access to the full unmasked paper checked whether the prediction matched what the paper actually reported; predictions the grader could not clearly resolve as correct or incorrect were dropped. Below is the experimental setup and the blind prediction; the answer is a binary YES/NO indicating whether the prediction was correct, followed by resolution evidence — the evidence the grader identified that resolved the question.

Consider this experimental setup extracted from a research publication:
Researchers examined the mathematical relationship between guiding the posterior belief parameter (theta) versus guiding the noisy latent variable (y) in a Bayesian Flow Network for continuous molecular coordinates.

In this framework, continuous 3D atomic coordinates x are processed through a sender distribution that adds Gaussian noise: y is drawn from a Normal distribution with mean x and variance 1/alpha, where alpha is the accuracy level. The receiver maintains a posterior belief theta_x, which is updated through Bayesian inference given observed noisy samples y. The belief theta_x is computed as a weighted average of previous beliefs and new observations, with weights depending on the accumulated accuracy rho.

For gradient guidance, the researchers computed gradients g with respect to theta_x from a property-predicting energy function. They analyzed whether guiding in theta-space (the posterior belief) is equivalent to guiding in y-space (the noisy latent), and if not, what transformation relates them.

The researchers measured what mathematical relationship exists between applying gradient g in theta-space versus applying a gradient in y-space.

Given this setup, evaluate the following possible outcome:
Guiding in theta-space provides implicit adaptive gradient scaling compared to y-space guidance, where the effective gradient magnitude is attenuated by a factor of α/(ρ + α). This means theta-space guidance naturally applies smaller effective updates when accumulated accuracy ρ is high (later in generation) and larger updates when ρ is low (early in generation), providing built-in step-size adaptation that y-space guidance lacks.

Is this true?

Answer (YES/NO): NO